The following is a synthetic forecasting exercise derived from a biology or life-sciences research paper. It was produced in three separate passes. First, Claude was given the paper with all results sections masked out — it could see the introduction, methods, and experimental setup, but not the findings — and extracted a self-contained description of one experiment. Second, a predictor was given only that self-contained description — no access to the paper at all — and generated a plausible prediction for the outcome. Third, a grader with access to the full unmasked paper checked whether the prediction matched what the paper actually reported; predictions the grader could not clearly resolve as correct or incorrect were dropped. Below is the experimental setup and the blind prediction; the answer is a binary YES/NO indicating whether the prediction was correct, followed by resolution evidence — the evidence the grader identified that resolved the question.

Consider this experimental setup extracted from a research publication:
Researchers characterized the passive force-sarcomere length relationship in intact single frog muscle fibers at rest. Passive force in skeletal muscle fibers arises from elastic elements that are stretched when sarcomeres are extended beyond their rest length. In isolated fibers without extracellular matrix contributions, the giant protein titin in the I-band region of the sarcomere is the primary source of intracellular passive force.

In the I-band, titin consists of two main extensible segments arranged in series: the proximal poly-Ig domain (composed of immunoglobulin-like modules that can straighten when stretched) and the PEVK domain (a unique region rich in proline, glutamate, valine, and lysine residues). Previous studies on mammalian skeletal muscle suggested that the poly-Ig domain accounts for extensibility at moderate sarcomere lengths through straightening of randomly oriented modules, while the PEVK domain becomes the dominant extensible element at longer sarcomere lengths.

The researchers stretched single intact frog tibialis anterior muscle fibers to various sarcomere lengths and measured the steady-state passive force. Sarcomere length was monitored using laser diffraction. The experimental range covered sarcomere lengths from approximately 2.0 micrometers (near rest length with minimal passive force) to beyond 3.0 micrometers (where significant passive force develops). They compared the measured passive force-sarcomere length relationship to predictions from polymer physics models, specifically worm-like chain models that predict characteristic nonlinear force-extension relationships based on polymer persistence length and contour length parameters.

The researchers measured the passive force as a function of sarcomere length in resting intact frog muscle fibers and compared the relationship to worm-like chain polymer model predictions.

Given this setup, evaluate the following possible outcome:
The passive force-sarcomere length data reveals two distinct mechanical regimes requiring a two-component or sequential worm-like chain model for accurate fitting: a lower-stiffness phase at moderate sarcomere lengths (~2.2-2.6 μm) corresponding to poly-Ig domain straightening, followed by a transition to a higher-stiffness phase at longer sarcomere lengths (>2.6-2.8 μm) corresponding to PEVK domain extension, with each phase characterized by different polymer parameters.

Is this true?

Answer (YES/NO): YES